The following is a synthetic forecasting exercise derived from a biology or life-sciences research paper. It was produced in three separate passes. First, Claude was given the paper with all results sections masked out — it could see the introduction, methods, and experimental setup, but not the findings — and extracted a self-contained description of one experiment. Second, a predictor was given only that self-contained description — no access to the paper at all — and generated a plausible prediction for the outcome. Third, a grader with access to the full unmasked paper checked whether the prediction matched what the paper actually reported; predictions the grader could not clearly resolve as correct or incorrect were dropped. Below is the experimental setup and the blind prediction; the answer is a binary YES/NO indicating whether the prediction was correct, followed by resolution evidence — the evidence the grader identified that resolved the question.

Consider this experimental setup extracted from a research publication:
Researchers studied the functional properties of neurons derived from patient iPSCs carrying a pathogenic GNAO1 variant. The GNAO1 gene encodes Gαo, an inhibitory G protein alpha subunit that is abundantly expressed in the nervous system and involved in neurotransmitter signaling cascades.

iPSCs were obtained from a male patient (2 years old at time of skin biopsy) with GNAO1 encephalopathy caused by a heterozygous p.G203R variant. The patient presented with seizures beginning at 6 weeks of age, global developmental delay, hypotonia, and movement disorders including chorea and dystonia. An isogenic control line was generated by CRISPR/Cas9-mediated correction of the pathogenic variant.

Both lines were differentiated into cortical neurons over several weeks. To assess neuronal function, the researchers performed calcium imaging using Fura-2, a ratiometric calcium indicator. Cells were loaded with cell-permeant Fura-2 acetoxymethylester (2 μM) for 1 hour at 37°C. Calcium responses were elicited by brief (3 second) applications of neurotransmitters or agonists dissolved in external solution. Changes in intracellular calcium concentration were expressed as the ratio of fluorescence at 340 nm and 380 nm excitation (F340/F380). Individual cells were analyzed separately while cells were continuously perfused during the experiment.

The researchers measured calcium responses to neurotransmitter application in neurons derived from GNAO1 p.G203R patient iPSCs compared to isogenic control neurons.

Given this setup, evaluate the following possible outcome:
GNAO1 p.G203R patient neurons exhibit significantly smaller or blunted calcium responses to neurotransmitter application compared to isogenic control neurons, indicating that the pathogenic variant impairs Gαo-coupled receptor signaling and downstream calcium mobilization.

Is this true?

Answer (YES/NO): YES